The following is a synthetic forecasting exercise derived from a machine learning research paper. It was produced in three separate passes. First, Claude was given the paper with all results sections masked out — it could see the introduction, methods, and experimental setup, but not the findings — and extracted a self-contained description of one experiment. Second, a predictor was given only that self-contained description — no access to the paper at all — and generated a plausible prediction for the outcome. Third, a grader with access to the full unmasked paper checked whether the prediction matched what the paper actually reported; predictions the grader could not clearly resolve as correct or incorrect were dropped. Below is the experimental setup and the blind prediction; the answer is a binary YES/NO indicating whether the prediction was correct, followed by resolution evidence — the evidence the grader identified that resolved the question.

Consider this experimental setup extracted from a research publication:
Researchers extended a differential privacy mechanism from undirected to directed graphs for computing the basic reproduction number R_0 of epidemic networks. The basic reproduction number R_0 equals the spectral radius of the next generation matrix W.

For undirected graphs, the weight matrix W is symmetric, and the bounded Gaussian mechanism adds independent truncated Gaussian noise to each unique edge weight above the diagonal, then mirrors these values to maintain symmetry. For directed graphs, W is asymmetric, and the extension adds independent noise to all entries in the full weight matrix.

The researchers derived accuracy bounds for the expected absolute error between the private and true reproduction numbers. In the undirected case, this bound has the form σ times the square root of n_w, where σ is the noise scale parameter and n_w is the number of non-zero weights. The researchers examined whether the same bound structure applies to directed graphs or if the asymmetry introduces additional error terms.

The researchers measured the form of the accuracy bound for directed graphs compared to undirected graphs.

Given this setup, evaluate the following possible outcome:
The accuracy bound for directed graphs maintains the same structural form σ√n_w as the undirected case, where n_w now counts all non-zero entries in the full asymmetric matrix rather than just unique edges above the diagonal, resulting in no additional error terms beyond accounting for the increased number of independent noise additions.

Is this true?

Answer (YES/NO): NO